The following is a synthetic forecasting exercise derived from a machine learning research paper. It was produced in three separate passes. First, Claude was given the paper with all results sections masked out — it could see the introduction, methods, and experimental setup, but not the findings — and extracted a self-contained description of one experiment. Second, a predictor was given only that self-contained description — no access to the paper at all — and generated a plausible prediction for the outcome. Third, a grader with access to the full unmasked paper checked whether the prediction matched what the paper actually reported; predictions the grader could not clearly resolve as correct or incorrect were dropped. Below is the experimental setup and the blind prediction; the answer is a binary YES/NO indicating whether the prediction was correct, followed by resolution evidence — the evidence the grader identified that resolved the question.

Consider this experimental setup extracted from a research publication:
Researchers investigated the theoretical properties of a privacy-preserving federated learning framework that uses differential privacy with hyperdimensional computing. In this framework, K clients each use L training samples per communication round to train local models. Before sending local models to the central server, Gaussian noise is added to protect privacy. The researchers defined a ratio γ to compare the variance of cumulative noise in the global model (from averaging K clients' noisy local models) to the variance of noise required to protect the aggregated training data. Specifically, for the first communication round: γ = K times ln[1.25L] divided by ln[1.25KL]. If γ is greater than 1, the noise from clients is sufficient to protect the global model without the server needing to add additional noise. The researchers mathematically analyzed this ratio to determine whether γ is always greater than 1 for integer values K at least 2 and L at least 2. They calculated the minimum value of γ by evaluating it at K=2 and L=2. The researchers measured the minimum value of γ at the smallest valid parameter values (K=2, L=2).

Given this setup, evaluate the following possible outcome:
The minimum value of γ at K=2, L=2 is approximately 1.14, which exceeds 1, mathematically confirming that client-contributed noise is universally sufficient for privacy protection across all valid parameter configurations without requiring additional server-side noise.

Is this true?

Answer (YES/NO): NO